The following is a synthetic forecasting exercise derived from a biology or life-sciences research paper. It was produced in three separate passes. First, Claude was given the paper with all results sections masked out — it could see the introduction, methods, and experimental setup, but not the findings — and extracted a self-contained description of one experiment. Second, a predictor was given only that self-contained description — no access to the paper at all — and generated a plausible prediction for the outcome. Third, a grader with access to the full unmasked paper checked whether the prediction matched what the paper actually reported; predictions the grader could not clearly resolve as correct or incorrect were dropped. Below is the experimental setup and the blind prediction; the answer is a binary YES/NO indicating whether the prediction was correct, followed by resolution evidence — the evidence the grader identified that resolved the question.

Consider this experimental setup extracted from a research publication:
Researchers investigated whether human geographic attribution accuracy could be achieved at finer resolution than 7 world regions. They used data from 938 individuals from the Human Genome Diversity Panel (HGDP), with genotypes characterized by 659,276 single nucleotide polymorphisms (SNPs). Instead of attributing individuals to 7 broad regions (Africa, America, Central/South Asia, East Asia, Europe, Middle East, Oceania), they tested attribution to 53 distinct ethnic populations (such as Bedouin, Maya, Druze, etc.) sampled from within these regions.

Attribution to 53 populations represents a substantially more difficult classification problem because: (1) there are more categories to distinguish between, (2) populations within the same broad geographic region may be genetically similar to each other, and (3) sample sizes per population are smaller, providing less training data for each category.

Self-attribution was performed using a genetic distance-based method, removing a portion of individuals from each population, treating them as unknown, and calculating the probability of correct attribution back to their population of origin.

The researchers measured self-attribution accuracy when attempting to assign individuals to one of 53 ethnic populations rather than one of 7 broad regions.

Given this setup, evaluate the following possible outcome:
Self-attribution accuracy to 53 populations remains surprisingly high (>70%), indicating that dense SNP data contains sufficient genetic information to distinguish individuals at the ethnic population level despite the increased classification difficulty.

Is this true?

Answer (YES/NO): YES